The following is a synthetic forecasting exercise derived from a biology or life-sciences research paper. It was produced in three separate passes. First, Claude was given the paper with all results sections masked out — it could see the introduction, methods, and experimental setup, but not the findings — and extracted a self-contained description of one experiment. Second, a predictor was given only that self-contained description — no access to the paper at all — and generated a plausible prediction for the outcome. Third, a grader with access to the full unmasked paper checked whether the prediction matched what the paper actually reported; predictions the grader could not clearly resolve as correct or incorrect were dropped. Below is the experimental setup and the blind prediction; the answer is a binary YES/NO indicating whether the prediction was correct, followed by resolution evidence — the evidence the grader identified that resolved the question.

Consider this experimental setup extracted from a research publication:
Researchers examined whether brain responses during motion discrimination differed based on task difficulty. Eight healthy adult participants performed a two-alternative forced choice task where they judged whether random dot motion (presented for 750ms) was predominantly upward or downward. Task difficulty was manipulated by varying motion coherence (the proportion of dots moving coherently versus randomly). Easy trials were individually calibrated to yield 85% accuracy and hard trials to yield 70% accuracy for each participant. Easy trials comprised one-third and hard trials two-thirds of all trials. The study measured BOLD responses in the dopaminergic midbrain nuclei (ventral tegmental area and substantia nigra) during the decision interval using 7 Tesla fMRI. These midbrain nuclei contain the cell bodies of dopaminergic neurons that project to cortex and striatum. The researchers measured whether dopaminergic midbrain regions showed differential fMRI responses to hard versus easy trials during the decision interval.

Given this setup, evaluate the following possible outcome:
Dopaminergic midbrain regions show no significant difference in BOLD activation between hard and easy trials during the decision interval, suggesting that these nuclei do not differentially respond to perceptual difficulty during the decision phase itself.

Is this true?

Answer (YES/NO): NO